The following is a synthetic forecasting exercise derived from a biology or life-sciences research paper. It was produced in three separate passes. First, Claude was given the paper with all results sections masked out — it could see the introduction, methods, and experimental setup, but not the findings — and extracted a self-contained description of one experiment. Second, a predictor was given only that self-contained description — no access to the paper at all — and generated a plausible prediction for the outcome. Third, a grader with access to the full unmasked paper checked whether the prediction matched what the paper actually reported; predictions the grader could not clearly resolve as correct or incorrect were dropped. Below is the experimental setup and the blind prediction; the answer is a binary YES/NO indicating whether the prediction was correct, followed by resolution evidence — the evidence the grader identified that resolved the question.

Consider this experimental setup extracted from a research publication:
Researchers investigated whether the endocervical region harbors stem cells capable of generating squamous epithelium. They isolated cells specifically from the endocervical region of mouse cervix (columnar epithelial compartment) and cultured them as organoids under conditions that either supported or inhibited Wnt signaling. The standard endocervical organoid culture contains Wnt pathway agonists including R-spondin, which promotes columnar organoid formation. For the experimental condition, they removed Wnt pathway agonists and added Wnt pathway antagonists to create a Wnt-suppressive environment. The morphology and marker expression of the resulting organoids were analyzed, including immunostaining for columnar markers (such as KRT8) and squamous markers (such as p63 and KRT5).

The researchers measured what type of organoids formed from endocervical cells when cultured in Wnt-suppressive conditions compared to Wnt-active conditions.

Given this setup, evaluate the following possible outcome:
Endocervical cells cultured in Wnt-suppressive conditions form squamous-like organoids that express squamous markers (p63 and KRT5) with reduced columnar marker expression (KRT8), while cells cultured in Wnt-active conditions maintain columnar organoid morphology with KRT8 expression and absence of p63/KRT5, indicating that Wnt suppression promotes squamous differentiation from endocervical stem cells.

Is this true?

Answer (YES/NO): YES